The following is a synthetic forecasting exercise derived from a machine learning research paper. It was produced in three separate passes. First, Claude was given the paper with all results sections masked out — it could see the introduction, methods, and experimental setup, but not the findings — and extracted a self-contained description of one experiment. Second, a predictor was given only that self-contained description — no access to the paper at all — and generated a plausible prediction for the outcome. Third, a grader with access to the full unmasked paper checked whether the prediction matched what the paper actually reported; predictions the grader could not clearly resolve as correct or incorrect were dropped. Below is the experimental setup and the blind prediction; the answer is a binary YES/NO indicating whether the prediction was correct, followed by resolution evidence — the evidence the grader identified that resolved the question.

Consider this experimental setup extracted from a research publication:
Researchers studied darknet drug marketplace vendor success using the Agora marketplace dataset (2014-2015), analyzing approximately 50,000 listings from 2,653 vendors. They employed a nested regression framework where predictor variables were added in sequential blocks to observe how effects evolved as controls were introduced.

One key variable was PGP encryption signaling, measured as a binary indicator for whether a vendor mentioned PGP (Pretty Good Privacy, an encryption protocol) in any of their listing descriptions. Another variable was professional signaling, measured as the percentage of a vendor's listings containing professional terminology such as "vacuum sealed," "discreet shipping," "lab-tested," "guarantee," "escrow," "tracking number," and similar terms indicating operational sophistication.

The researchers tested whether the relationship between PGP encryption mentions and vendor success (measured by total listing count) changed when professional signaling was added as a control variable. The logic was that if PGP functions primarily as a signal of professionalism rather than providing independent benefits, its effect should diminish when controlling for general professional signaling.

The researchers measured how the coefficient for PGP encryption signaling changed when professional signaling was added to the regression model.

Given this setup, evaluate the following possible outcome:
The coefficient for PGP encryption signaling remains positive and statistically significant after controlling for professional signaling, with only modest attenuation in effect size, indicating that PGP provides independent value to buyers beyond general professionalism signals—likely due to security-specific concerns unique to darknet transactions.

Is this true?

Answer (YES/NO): NO